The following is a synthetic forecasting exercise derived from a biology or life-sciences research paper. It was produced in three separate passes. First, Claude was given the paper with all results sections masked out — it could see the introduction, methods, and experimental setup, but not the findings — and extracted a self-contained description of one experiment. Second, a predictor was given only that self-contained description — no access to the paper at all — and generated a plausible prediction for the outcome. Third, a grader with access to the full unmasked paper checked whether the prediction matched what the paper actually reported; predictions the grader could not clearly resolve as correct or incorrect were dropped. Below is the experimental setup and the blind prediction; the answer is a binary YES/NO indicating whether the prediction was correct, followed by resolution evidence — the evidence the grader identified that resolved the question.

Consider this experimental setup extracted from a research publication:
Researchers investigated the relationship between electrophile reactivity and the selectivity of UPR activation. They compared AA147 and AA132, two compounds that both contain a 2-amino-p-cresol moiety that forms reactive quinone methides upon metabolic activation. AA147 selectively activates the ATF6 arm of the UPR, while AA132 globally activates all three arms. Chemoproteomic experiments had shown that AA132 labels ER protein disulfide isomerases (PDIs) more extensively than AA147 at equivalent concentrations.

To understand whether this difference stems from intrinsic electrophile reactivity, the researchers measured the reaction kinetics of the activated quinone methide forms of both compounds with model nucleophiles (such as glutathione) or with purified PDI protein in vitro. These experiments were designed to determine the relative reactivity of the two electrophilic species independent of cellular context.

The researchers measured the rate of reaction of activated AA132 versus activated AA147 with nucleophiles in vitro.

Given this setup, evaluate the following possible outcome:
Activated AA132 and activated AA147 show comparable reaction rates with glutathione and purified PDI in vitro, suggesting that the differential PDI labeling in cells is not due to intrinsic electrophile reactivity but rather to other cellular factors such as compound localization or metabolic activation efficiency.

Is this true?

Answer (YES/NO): NO